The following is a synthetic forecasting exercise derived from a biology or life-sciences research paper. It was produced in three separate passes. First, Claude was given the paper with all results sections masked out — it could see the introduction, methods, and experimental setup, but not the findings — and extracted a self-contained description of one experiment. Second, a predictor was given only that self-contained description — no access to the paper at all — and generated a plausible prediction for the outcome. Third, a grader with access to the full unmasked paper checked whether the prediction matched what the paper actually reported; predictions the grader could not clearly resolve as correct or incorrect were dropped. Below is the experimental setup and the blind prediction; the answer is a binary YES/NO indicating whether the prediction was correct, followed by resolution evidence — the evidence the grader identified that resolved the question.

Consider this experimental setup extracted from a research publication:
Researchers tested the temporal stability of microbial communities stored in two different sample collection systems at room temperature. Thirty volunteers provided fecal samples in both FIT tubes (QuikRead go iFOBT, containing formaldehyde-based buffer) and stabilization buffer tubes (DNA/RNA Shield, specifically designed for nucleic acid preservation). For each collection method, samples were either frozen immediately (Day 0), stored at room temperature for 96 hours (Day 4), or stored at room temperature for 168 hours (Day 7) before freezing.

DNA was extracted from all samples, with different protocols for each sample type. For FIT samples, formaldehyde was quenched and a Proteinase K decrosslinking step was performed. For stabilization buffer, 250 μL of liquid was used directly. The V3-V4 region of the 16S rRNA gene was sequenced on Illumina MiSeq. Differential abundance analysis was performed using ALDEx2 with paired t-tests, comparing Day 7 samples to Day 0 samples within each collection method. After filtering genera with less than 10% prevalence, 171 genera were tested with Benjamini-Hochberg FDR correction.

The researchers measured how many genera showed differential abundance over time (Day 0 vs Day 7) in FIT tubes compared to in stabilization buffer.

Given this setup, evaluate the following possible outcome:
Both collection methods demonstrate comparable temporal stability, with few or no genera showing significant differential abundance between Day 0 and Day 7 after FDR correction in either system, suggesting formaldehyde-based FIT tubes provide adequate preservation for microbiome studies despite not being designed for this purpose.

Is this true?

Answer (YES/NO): YES